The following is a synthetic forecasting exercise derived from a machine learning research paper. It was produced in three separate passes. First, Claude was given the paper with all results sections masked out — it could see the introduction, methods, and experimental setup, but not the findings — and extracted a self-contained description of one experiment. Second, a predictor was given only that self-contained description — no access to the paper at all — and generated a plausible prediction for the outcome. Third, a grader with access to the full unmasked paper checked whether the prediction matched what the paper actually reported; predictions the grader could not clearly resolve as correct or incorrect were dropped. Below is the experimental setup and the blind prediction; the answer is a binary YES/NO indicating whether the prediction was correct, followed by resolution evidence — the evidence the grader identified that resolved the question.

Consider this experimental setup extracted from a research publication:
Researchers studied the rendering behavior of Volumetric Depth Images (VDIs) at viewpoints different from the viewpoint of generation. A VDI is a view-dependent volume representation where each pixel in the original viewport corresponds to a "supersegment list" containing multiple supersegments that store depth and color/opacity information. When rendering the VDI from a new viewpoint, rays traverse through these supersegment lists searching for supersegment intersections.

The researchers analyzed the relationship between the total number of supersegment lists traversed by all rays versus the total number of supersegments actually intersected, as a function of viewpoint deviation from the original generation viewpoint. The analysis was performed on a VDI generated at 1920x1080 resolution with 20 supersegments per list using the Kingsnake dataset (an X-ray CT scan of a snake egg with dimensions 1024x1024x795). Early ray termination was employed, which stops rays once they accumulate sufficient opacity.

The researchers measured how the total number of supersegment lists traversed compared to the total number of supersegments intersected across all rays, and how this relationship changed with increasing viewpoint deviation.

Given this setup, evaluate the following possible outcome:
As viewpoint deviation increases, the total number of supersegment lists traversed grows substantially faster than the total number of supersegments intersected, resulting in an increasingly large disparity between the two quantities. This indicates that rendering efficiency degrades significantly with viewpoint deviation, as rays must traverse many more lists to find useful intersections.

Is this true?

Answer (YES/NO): YES